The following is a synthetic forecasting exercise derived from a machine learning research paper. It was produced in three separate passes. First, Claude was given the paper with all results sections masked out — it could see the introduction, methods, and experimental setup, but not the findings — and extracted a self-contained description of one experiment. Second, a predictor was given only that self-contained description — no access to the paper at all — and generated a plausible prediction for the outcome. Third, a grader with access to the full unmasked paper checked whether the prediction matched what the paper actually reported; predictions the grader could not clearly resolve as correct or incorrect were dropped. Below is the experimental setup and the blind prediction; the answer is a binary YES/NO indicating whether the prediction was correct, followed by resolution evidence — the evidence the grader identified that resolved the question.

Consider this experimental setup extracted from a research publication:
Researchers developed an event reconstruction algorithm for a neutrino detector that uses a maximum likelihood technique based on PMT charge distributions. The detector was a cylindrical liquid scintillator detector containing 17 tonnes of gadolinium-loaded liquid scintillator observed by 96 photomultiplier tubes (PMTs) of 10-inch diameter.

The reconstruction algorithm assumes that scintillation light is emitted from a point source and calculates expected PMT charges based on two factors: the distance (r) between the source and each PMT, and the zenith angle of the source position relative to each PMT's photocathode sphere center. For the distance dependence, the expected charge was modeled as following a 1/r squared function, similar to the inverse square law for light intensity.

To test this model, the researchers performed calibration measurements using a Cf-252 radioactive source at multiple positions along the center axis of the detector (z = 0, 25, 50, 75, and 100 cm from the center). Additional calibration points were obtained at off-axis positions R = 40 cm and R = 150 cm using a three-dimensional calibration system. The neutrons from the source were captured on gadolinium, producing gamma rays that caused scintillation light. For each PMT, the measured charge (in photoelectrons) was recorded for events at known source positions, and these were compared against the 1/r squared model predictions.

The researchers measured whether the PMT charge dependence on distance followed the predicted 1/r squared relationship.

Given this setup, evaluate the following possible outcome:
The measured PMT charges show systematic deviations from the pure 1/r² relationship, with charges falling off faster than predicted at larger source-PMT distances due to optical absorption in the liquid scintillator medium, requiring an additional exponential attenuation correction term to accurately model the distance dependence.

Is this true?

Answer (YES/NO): NO